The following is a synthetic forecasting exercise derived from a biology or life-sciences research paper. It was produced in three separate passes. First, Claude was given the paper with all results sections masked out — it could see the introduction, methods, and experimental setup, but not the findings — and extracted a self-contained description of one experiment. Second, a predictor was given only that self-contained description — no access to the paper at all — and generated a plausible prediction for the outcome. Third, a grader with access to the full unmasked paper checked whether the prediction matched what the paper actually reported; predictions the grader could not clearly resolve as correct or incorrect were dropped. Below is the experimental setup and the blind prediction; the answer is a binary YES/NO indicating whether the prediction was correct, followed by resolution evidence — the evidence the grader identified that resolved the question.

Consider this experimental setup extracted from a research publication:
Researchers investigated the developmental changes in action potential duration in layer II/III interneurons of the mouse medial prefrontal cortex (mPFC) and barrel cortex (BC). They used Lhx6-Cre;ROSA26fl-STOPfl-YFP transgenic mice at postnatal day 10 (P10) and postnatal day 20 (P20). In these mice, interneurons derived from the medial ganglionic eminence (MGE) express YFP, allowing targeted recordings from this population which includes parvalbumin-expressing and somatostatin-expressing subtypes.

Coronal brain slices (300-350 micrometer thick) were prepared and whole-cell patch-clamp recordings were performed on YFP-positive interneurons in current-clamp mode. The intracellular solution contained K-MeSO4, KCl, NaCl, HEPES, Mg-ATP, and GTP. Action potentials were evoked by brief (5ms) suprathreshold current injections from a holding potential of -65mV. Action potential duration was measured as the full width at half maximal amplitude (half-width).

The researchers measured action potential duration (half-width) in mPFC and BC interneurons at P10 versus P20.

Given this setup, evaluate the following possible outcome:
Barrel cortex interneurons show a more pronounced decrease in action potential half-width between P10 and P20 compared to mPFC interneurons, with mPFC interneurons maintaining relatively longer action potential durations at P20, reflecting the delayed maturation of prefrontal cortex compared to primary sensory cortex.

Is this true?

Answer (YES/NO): NO